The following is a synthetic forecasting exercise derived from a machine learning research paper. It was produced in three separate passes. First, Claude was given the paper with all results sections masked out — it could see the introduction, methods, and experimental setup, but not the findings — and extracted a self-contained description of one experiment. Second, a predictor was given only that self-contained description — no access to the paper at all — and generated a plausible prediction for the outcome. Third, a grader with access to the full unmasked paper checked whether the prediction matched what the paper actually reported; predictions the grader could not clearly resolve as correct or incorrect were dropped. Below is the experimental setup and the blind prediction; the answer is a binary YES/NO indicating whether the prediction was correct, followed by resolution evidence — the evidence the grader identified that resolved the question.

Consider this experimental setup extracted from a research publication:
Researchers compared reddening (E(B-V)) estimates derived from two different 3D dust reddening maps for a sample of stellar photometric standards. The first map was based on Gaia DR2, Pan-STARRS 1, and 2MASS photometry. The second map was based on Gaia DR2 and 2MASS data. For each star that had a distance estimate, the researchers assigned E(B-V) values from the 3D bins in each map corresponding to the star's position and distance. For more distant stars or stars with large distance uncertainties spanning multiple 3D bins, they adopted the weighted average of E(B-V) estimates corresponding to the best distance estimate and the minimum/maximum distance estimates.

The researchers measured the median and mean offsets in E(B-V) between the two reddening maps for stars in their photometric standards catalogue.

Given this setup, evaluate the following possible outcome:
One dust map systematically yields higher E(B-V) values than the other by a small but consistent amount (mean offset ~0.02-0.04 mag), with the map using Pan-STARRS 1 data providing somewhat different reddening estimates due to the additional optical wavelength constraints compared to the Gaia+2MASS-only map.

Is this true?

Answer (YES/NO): NO